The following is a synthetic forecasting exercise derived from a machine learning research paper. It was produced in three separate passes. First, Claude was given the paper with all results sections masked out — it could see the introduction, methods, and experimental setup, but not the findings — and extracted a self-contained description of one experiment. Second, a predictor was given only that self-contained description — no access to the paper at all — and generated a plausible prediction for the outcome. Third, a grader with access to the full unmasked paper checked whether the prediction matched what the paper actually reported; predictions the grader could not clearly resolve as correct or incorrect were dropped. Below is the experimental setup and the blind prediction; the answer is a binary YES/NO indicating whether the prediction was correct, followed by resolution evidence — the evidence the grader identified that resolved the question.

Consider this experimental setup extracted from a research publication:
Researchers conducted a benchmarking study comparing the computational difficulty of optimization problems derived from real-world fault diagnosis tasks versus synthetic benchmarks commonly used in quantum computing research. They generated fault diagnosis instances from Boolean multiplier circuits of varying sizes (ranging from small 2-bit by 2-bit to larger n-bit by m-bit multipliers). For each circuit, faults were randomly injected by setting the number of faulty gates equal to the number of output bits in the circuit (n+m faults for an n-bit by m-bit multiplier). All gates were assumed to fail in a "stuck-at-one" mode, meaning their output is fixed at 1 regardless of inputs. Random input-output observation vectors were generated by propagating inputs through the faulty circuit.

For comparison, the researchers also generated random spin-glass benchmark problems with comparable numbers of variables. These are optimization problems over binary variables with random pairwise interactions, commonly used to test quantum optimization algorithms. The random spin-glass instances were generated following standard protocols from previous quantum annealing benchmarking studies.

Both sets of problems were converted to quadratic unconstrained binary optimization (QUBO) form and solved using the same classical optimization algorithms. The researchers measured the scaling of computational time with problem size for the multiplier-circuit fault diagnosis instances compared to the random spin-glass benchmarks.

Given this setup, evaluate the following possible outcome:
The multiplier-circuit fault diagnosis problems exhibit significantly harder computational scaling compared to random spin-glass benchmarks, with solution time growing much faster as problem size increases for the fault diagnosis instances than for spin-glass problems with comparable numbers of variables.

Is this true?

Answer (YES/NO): YES